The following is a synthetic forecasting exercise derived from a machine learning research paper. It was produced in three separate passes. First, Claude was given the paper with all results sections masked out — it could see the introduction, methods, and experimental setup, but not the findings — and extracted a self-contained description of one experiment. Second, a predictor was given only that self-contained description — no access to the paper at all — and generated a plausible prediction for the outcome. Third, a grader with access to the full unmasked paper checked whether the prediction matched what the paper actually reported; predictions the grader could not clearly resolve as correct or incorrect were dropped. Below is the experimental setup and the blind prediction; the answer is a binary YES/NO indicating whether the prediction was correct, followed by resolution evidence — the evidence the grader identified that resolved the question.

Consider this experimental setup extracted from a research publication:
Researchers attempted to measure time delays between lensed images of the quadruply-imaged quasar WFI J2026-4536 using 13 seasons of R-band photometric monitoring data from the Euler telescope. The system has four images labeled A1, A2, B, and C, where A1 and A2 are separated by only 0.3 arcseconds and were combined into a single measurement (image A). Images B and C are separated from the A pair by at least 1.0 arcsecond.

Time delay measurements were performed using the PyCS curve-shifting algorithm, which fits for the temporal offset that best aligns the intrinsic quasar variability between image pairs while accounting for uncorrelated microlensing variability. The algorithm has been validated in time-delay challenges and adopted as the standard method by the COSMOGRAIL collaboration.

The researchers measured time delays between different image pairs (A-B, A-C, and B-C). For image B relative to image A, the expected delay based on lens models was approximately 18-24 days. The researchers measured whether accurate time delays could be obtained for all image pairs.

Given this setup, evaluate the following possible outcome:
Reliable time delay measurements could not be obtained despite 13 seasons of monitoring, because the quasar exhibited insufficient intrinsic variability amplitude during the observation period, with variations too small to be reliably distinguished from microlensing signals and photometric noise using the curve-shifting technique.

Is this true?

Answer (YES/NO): NO